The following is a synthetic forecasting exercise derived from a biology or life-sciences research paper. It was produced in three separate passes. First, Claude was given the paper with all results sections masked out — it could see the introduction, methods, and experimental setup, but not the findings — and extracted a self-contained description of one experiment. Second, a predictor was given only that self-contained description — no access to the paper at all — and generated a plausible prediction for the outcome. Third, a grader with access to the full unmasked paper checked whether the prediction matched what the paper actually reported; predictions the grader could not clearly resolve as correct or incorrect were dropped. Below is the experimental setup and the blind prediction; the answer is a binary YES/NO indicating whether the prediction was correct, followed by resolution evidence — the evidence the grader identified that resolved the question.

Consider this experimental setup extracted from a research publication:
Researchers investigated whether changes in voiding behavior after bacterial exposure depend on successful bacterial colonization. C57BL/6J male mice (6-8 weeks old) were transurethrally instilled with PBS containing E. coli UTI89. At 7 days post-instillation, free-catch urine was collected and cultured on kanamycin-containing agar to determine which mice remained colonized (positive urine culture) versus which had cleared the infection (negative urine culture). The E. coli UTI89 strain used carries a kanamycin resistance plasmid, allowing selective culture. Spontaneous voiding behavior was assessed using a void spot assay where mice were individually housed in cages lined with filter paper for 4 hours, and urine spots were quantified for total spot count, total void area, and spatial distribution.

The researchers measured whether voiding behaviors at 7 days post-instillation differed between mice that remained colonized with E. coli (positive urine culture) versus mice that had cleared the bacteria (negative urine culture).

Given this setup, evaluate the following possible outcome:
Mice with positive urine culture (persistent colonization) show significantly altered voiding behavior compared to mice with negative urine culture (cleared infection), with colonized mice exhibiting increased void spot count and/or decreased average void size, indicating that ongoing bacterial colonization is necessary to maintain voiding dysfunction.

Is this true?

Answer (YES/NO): NO